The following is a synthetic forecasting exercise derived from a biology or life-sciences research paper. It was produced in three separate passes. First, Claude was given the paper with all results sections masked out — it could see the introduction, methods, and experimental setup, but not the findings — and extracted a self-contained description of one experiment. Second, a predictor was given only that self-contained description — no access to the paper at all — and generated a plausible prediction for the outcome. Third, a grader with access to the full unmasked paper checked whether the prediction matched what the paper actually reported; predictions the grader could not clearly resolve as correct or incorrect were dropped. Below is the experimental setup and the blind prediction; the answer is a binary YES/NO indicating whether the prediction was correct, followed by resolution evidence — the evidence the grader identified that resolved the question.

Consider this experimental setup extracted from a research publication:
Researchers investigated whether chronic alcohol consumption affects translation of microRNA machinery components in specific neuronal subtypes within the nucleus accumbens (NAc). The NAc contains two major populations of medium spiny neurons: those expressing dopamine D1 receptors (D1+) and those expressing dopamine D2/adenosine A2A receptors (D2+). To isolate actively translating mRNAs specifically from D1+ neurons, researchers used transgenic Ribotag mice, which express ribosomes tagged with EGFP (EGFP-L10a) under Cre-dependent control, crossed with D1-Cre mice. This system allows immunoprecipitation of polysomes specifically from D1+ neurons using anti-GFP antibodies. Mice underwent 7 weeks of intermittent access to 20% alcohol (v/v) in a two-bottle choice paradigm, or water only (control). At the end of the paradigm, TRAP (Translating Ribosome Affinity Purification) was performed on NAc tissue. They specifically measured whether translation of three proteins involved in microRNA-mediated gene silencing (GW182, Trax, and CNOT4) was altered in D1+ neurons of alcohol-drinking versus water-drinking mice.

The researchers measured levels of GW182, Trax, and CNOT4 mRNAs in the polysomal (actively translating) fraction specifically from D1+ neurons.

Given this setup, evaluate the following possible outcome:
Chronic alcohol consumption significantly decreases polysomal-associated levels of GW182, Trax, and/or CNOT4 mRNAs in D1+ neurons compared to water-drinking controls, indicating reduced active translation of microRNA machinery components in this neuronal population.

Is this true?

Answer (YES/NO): NO